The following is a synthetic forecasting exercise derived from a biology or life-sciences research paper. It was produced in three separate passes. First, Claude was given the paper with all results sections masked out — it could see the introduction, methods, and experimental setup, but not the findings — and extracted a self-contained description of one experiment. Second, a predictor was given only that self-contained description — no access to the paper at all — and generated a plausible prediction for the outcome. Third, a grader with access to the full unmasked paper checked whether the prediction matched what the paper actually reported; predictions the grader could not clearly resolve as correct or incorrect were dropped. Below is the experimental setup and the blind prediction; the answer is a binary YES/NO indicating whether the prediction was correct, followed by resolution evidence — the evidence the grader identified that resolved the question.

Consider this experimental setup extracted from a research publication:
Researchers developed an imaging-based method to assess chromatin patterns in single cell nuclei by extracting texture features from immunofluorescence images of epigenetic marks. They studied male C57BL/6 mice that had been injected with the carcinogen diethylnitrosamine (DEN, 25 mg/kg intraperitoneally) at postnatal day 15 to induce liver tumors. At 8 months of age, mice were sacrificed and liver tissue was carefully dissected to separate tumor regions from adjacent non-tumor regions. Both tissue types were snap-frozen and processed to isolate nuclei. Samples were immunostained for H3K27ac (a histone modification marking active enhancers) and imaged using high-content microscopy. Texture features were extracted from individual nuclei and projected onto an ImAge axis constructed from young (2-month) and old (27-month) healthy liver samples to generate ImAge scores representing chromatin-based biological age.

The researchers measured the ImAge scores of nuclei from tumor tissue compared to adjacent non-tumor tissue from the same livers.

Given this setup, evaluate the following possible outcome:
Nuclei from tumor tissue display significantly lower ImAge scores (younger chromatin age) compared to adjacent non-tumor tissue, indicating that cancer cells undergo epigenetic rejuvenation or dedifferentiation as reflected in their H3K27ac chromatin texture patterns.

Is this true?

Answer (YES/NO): NO